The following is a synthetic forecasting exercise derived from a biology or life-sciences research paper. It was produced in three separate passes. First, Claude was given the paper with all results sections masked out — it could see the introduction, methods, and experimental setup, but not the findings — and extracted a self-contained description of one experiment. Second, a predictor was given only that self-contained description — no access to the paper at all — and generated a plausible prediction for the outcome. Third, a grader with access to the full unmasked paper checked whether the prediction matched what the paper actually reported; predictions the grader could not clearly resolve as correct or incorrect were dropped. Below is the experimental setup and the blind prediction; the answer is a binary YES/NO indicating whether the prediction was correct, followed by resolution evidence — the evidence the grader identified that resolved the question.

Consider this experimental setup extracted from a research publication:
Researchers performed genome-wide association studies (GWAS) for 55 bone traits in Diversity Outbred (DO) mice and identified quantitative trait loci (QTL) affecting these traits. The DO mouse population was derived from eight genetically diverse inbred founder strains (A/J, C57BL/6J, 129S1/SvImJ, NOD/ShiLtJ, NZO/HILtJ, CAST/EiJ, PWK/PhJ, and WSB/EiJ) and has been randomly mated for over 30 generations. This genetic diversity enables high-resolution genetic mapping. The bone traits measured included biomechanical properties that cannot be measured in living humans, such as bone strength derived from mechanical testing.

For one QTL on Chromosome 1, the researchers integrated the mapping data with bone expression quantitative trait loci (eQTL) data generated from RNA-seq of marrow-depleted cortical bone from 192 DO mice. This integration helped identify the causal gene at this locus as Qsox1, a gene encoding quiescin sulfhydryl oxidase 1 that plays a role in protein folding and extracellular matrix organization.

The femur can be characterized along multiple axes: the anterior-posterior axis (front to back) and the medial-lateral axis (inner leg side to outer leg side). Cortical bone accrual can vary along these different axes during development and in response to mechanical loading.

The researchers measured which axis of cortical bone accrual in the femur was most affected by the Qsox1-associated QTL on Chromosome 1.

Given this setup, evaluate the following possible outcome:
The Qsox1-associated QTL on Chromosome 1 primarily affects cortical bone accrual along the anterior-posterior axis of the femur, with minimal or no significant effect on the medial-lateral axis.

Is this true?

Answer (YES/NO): NO